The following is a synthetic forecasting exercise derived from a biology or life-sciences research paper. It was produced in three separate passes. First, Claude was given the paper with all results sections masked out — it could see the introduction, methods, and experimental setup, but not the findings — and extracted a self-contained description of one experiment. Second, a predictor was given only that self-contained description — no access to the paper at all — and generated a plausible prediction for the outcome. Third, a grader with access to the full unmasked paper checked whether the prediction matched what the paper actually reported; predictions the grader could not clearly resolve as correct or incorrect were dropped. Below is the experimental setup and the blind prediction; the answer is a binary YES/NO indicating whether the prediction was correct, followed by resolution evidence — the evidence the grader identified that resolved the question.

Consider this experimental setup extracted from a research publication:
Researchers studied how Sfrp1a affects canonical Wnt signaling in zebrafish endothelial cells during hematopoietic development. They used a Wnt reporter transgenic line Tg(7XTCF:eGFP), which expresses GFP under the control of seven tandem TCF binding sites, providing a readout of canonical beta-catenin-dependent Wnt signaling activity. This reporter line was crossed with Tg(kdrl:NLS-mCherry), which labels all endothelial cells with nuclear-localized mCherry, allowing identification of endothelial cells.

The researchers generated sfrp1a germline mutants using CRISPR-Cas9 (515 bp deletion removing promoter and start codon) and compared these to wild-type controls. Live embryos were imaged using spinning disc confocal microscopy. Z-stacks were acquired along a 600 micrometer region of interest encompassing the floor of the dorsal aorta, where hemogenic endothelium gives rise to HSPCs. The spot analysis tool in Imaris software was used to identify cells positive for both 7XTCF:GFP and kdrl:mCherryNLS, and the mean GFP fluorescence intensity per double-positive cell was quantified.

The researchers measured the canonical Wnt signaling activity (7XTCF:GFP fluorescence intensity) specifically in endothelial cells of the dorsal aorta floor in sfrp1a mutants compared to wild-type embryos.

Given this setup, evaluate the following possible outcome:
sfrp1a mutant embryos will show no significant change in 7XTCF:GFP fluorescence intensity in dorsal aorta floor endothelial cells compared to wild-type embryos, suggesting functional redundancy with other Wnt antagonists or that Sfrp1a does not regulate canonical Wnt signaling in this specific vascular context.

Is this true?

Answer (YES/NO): NO